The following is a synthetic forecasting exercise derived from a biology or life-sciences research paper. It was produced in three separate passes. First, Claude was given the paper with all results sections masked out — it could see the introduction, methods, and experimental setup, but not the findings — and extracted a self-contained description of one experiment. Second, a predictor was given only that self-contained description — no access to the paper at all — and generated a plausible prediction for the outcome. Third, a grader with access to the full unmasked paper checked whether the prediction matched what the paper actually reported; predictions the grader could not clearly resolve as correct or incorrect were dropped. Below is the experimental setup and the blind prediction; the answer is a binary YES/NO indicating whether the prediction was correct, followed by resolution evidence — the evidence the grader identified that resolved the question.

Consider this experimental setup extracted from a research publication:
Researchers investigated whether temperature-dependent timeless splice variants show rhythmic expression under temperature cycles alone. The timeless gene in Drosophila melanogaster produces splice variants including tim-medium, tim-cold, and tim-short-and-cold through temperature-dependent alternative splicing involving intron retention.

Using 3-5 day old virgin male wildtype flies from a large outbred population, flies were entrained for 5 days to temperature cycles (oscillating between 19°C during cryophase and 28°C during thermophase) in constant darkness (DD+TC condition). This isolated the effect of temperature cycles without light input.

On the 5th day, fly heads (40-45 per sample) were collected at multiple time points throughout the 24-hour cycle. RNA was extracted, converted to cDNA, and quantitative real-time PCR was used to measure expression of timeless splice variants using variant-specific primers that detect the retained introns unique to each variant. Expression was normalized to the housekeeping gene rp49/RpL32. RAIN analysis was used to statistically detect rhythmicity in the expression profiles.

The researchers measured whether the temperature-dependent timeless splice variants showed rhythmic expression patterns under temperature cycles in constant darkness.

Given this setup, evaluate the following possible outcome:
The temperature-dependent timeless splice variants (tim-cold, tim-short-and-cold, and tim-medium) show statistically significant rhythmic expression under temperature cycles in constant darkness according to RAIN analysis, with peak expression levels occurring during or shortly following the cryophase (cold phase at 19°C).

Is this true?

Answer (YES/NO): NO